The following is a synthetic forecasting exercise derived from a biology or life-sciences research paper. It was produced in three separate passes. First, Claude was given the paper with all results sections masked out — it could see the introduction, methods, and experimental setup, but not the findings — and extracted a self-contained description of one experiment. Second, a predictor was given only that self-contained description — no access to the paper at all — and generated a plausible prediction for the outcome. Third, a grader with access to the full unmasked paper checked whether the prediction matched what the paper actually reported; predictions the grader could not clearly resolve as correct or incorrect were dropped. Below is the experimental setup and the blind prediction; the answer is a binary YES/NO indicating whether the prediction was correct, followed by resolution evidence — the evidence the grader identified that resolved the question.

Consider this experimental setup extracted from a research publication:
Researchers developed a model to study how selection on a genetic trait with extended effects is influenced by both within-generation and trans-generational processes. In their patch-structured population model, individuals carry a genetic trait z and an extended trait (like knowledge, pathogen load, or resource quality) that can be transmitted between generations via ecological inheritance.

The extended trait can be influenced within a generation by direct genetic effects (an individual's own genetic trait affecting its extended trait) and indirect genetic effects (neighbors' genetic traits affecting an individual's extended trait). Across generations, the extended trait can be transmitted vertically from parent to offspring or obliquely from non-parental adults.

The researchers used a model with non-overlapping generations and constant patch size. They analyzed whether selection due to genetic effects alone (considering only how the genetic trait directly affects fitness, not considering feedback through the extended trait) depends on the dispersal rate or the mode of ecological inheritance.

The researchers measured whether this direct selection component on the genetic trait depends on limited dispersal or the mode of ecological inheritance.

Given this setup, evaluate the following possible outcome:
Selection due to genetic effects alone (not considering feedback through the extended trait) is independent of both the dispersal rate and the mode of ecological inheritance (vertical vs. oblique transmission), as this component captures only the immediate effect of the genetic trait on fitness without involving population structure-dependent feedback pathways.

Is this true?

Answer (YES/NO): NO